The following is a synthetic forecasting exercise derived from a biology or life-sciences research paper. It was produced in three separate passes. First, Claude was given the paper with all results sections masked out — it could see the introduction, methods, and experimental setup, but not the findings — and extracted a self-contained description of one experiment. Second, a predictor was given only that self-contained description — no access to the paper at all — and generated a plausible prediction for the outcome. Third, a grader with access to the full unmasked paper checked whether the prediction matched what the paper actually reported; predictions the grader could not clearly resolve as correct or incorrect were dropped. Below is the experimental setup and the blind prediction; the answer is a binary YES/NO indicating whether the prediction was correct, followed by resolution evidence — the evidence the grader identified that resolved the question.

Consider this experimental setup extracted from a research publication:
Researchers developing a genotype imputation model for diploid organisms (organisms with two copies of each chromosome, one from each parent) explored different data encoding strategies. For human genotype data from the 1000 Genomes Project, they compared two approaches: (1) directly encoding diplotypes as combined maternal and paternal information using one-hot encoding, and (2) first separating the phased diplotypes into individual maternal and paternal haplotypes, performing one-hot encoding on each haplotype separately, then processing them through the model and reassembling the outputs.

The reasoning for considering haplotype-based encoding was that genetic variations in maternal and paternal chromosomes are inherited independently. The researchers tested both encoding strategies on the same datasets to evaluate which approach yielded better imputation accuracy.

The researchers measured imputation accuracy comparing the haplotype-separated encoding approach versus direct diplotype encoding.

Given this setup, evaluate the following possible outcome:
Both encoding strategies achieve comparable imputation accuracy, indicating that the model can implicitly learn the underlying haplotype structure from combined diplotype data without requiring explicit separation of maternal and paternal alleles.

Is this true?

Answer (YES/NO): NO